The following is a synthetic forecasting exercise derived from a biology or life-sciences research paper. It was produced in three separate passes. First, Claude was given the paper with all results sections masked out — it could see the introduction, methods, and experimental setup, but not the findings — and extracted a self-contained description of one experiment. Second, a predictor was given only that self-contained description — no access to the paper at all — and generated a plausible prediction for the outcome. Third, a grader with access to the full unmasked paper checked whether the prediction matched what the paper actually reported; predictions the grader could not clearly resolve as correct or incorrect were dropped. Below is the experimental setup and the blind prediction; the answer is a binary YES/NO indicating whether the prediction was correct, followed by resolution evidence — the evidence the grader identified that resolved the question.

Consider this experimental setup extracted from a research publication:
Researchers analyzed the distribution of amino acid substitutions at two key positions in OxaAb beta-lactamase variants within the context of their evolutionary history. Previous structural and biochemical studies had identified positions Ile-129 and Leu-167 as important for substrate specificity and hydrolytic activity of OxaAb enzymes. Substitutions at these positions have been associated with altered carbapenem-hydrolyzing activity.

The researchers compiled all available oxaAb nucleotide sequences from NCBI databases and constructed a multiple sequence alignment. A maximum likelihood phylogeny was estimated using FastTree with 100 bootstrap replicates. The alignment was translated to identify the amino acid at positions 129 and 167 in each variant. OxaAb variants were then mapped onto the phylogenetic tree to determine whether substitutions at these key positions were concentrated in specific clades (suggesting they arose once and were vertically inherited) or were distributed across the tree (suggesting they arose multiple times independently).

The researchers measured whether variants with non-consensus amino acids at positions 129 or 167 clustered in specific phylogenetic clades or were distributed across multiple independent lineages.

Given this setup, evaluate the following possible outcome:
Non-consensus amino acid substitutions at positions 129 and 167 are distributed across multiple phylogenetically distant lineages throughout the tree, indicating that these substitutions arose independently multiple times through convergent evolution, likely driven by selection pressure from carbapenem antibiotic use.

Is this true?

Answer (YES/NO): YES